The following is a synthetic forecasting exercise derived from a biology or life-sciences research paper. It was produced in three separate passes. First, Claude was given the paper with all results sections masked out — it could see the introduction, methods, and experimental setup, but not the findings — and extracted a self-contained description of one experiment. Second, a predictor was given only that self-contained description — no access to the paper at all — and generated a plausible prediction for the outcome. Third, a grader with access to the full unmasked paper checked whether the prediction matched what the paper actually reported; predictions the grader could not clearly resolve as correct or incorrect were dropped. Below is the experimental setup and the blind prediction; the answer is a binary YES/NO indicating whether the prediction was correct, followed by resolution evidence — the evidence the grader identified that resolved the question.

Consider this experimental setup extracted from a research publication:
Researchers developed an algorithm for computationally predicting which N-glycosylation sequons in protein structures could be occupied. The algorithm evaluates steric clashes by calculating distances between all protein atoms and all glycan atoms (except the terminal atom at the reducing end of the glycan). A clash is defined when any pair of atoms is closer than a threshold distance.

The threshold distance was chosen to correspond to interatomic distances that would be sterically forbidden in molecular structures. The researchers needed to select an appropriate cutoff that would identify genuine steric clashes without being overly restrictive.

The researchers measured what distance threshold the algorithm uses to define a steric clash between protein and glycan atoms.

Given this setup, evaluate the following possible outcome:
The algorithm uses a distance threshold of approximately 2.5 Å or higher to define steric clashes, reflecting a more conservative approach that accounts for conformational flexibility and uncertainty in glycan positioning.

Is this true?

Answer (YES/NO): NO